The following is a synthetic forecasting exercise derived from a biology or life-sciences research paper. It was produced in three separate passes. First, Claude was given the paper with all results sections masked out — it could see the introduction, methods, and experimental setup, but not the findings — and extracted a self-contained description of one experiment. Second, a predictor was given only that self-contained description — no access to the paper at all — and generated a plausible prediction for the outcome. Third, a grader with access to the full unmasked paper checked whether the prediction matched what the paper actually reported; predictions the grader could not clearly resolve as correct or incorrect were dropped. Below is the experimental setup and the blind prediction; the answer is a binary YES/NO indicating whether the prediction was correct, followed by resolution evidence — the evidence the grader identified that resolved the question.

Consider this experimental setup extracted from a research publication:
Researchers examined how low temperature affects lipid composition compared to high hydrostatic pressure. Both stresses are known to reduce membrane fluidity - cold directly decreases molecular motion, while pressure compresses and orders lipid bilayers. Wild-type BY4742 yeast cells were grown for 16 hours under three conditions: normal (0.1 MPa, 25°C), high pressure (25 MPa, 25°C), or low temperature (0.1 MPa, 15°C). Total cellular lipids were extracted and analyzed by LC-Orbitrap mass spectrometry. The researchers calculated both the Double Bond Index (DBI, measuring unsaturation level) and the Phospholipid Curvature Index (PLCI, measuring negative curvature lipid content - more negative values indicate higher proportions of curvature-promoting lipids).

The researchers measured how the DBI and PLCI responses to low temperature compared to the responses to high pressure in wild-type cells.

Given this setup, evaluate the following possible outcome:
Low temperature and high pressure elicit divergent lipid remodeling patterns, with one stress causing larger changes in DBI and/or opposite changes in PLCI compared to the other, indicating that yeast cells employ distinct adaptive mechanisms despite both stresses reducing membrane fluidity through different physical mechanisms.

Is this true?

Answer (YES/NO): YES